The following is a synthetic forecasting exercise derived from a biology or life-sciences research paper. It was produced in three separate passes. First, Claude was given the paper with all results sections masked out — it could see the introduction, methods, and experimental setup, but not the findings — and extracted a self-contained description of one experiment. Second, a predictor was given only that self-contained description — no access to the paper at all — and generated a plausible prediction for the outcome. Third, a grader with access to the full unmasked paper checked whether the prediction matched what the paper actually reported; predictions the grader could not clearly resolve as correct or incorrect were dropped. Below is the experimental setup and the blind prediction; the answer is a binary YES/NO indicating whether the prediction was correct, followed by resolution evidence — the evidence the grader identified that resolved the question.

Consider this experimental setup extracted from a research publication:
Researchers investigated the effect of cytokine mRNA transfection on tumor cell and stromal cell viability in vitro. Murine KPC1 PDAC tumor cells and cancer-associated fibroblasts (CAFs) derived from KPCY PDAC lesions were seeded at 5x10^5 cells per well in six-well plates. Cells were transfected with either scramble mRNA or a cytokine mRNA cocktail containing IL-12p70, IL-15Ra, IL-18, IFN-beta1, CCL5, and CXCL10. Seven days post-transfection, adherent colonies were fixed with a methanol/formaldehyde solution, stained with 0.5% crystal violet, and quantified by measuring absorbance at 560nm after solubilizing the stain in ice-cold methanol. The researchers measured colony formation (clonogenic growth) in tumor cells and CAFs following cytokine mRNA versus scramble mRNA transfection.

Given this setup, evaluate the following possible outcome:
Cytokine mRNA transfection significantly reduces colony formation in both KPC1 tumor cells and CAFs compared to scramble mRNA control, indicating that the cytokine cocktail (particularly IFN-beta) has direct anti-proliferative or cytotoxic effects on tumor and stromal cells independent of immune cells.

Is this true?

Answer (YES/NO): NO